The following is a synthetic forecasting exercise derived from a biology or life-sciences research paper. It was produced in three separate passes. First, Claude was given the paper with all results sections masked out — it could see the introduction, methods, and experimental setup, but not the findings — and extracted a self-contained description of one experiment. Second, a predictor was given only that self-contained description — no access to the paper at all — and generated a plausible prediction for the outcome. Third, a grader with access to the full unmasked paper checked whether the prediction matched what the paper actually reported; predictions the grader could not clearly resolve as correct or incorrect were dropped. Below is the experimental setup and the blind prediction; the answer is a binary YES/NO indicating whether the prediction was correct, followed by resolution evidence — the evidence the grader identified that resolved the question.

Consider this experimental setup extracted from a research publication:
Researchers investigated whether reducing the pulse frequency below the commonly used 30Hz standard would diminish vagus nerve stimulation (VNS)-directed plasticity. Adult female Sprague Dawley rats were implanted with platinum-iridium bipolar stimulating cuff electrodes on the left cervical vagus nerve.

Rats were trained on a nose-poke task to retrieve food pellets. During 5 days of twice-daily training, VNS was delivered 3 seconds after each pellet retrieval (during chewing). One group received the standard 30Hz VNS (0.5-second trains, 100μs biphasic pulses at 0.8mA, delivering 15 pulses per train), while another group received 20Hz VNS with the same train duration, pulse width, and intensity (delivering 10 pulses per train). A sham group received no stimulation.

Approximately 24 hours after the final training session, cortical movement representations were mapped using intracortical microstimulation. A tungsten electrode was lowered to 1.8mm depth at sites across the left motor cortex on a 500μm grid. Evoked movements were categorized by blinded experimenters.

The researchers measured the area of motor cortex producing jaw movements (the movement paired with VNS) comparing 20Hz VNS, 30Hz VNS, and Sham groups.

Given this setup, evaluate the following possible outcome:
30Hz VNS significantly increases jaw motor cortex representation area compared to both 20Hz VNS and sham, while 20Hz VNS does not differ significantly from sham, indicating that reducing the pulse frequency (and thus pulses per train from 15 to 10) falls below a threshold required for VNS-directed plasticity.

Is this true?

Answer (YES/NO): NO